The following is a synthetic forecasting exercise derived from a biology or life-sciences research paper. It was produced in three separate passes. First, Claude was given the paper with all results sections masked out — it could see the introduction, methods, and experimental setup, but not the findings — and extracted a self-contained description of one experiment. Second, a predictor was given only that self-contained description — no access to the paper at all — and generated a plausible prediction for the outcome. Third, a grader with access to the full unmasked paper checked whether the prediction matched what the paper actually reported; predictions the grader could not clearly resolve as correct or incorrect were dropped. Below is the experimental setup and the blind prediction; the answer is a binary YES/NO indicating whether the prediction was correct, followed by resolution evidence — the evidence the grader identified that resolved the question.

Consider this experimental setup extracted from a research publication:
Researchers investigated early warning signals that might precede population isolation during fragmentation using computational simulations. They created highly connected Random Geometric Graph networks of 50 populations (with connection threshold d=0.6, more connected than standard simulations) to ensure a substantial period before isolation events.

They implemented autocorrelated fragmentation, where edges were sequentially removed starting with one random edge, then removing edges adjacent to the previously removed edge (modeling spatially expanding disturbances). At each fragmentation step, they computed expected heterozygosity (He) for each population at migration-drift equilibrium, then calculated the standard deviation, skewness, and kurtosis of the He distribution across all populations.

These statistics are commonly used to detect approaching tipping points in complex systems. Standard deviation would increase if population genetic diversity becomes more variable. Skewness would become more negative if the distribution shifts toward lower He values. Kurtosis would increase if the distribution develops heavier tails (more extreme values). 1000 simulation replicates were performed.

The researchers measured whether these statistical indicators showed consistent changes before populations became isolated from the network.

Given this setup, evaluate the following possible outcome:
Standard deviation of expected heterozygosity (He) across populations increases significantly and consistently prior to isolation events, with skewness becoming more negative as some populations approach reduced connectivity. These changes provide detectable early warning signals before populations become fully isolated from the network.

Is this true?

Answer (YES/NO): YES